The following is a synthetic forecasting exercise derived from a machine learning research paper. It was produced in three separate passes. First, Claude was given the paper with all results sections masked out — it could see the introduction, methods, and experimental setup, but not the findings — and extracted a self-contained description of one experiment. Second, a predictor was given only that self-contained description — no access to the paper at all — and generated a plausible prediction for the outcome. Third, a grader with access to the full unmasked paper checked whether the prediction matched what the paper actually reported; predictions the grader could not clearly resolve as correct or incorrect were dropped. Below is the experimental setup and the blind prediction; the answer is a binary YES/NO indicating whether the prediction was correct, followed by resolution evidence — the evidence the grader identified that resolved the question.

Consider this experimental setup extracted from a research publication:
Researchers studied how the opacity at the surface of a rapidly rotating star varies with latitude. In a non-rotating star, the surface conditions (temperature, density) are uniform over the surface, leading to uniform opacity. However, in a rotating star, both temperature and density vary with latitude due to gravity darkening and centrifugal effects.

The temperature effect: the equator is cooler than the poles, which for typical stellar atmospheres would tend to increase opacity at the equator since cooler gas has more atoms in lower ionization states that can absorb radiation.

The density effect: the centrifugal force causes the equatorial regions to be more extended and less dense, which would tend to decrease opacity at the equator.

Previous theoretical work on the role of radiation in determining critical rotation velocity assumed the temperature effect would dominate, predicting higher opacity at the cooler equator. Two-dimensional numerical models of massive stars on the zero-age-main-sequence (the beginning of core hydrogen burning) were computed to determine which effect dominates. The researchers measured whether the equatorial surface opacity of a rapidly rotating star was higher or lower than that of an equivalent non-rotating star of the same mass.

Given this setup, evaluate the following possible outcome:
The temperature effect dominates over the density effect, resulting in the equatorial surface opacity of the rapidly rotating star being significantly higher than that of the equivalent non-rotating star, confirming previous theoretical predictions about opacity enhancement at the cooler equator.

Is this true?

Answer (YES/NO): NO